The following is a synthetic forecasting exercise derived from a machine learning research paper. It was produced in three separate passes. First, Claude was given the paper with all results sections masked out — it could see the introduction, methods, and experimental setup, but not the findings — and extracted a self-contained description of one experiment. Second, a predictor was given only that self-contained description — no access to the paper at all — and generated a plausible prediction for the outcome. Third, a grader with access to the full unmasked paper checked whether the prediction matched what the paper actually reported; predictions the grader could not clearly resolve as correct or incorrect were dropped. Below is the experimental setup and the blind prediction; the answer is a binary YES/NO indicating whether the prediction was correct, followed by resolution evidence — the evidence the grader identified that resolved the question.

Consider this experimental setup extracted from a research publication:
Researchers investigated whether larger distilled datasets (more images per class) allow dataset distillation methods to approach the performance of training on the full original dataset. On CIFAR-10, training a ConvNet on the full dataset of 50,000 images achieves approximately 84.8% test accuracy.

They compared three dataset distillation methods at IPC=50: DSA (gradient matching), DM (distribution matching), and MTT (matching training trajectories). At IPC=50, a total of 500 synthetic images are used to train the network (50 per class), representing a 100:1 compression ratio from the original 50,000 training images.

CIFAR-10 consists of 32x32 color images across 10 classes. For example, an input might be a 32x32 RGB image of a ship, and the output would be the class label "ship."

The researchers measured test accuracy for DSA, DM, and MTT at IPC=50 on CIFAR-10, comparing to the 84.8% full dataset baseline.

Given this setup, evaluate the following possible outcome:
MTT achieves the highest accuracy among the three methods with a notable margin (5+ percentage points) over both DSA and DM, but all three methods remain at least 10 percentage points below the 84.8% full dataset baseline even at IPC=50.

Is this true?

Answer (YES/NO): YES